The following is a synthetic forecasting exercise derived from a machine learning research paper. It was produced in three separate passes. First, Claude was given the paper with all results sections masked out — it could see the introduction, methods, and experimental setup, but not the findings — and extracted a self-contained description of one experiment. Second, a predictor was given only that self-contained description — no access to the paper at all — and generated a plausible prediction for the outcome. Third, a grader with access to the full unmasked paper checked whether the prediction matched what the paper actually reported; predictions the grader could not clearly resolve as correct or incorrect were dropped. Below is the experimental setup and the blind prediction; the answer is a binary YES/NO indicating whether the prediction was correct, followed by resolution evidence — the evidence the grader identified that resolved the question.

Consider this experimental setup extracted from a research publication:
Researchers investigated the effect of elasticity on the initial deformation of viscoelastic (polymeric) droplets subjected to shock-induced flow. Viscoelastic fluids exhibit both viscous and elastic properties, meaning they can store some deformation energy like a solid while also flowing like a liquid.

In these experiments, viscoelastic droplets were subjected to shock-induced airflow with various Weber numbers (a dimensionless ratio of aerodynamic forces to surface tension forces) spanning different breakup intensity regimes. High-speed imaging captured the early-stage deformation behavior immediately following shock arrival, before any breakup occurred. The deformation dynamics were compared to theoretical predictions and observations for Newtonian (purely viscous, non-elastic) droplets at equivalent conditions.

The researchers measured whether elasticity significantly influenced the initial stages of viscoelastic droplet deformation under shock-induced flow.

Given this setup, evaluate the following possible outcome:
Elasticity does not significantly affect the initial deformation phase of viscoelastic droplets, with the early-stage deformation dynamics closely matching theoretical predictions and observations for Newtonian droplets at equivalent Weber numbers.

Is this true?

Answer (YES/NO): YES